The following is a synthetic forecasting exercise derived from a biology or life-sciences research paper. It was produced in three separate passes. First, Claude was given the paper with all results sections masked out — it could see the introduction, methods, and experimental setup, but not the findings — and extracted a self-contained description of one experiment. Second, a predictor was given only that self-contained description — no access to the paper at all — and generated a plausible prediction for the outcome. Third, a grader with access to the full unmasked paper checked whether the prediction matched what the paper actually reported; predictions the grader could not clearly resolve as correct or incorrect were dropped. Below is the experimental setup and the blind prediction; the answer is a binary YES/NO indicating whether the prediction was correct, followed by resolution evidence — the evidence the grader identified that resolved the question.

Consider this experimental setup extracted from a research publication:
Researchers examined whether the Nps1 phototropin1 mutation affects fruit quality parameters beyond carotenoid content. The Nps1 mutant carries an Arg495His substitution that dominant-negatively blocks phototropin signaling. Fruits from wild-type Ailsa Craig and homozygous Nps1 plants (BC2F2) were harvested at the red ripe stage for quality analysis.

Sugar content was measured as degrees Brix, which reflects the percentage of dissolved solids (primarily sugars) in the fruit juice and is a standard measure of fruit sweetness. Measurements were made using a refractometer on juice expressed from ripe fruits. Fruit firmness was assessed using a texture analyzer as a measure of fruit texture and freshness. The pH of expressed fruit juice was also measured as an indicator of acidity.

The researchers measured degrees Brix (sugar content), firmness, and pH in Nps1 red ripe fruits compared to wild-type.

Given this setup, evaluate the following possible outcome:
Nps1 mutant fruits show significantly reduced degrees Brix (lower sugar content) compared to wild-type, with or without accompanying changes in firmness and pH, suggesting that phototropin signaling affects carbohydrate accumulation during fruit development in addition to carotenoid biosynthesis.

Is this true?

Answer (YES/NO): NO